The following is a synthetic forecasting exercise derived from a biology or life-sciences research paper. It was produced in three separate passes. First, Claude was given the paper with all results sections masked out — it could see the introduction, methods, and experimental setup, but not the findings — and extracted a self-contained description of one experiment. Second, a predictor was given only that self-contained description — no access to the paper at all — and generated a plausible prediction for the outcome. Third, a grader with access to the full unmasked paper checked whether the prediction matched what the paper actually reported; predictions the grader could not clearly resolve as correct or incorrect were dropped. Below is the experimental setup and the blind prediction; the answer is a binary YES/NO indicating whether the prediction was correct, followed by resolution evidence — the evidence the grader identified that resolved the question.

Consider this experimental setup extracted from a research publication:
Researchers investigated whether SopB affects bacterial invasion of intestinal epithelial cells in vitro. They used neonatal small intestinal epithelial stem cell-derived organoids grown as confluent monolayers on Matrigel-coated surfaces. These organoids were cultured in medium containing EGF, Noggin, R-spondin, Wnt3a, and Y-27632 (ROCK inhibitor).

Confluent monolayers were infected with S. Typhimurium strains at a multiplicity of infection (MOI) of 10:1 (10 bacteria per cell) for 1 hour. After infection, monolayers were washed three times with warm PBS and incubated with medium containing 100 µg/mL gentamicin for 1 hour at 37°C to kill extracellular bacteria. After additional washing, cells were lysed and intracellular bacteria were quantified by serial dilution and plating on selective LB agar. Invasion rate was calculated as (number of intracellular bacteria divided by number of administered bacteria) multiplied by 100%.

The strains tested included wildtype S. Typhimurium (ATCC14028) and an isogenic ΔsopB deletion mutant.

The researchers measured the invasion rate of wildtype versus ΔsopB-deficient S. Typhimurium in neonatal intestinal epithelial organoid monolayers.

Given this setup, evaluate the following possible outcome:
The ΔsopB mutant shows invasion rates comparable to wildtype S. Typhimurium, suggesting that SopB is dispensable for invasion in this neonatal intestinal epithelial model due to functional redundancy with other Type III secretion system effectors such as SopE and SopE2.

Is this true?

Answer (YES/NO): NO